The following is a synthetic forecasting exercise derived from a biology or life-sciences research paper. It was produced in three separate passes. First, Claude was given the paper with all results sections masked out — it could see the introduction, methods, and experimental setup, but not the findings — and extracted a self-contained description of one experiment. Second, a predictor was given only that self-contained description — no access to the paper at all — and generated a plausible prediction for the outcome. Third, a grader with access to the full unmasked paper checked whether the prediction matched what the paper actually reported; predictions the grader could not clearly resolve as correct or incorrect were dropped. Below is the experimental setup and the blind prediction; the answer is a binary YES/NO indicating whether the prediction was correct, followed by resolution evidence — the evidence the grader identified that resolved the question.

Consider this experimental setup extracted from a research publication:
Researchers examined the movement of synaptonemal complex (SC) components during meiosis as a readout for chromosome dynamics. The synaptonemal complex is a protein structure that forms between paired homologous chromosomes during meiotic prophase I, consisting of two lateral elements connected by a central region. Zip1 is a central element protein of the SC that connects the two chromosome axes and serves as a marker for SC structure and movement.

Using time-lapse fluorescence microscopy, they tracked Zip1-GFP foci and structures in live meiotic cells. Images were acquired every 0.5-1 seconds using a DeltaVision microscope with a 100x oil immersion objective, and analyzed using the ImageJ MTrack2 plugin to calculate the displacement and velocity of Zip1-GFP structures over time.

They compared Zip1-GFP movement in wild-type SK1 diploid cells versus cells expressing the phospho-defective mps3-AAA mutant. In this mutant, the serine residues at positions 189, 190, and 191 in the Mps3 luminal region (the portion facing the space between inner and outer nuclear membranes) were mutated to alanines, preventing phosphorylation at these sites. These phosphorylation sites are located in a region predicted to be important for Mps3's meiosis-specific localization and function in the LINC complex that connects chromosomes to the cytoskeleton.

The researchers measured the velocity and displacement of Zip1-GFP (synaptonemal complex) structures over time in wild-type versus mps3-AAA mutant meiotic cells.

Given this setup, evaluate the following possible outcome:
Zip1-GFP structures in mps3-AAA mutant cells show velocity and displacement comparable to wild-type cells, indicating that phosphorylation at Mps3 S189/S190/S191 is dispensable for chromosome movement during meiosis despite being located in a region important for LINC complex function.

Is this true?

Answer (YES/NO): NO